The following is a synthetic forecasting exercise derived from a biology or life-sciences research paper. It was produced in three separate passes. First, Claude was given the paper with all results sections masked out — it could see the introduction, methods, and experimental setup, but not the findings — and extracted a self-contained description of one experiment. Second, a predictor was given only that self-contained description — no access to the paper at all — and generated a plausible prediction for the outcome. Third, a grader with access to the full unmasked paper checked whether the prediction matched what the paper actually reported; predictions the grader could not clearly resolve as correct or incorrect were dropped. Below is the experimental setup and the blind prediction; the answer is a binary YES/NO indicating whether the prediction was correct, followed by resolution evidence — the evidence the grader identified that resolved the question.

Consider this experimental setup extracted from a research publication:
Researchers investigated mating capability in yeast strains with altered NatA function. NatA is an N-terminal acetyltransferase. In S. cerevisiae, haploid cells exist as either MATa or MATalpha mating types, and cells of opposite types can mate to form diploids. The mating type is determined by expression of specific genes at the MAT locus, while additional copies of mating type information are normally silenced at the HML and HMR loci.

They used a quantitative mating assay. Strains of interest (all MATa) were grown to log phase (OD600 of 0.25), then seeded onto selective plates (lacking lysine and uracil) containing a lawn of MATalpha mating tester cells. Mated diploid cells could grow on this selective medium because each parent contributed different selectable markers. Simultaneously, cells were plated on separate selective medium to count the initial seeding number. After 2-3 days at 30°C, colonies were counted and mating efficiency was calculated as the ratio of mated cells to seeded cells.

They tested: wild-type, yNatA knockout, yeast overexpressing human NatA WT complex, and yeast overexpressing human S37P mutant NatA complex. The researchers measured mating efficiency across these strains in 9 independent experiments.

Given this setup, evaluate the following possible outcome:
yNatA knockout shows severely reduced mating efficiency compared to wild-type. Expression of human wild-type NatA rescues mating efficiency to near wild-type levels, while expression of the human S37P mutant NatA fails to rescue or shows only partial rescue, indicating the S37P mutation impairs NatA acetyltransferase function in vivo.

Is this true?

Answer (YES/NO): YES